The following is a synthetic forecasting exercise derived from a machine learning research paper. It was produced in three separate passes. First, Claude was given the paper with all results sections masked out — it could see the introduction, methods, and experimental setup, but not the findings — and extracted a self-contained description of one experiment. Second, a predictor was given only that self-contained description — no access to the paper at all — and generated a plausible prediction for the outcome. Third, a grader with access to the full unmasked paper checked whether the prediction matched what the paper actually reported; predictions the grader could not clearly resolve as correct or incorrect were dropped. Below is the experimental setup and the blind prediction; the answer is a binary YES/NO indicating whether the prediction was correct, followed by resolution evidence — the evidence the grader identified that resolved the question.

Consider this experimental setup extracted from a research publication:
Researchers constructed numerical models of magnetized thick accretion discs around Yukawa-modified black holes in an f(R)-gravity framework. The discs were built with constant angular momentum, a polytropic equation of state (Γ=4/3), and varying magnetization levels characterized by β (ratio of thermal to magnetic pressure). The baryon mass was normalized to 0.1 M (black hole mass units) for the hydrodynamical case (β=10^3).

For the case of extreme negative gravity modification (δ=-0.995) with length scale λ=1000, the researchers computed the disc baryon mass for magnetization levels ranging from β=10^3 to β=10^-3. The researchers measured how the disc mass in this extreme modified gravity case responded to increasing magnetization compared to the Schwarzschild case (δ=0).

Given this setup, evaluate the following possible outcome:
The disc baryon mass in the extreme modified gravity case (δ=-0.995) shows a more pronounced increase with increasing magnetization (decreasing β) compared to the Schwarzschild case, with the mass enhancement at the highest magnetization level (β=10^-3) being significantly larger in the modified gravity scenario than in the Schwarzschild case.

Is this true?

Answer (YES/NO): NO